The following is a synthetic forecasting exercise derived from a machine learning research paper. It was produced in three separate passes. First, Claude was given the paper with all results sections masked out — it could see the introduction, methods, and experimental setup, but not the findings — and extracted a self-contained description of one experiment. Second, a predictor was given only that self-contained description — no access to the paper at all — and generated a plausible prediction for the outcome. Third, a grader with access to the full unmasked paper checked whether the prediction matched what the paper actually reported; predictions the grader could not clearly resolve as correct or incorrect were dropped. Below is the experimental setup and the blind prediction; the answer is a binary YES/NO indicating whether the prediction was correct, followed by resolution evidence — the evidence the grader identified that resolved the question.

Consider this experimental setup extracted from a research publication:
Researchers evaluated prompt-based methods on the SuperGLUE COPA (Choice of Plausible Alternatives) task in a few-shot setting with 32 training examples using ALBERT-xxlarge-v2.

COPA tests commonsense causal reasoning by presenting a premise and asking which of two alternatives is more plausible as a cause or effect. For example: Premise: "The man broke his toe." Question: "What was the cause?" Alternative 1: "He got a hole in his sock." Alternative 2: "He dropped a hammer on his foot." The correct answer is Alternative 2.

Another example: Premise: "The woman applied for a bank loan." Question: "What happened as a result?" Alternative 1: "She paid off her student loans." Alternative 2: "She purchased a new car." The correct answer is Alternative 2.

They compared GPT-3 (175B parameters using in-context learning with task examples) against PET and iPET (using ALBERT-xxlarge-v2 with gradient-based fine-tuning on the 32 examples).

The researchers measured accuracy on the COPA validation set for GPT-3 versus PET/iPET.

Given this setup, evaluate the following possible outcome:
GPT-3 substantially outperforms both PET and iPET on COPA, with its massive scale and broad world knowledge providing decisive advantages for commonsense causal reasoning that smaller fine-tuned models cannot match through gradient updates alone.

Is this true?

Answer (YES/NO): NO